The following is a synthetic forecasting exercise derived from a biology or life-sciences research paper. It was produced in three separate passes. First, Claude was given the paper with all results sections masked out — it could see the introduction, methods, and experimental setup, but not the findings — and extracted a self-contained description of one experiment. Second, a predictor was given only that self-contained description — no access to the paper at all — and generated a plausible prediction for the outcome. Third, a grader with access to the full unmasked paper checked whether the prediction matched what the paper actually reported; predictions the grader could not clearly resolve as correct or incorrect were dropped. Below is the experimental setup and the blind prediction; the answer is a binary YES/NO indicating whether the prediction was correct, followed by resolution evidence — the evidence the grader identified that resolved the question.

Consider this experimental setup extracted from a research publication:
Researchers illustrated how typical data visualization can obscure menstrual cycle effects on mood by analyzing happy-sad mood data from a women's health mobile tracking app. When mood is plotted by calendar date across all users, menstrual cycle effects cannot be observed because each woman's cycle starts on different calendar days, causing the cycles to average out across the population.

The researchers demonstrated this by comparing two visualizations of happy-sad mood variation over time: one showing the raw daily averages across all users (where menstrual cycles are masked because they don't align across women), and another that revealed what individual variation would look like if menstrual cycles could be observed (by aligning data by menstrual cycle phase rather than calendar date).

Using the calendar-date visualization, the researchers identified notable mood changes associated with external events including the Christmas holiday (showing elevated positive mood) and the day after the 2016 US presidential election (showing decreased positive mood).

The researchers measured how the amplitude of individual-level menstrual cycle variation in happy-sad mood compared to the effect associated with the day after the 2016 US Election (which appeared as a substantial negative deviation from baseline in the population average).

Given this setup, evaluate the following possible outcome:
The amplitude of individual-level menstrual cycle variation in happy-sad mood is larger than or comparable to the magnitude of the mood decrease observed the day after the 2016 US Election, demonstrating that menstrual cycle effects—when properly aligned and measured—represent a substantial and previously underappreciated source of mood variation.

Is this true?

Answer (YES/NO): NO